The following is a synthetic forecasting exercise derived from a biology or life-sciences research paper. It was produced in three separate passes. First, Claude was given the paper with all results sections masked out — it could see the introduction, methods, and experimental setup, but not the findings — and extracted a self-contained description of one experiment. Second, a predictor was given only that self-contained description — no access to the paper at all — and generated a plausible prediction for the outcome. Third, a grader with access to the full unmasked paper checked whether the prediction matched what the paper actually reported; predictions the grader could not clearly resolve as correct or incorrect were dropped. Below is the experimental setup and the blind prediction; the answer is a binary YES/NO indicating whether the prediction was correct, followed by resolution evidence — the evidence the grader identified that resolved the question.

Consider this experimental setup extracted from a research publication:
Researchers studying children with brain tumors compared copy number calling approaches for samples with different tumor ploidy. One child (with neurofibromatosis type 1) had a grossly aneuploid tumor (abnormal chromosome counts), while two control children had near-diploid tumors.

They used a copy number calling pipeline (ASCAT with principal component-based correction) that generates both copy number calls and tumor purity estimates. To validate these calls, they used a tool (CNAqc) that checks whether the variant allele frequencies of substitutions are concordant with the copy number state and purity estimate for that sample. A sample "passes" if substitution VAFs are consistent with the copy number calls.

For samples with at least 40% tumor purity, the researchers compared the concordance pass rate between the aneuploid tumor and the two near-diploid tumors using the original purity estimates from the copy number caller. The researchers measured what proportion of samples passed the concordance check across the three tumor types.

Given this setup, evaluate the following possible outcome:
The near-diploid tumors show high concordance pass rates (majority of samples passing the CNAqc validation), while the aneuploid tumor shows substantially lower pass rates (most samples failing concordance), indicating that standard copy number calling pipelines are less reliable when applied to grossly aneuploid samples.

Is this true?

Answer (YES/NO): YES